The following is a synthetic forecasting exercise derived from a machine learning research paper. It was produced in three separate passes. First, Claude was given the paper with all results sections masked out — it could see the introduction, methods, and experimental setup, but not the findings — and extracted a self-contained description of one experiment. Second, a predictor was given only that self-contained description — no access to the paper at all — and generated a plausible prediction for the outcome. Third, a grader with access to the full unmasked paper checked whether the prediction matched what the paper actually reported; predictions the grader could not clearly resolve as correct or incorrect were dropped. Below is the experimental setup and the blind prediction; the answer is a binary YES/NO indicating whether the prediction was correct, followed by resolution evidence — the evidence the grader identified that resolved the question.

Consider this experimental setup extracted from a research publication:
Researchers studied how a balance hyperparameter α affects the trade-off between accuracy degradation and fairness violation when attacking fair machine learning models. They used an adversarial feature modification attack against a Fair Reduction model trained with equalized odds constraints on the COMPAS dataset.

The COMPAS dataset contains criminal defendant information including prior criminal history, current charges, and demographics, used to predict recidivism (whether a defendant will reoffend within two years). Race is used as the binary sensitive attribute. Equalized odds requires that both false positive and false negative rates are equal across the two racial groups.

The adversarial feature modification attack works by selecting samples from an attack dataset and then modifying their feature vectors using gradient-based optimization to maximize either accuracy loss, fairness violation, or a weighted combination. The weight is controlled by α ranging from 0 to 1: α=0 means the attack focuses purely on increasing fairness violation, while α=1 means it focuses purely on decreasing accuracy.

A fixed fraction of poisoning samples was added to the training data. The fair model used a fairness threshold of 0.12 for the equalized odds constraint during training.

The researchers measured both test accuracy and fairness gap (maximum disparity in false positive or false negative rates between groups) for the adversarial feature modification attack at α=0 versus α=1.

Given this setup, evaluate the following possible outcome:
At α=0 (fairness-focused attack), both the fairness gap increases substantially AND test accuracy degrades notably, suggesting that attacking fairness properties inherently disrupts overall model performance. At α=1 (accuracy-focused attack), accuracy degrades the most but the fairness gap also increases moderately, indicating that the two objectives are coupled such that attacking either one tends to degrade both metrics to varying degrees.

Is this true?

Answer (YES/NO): NO